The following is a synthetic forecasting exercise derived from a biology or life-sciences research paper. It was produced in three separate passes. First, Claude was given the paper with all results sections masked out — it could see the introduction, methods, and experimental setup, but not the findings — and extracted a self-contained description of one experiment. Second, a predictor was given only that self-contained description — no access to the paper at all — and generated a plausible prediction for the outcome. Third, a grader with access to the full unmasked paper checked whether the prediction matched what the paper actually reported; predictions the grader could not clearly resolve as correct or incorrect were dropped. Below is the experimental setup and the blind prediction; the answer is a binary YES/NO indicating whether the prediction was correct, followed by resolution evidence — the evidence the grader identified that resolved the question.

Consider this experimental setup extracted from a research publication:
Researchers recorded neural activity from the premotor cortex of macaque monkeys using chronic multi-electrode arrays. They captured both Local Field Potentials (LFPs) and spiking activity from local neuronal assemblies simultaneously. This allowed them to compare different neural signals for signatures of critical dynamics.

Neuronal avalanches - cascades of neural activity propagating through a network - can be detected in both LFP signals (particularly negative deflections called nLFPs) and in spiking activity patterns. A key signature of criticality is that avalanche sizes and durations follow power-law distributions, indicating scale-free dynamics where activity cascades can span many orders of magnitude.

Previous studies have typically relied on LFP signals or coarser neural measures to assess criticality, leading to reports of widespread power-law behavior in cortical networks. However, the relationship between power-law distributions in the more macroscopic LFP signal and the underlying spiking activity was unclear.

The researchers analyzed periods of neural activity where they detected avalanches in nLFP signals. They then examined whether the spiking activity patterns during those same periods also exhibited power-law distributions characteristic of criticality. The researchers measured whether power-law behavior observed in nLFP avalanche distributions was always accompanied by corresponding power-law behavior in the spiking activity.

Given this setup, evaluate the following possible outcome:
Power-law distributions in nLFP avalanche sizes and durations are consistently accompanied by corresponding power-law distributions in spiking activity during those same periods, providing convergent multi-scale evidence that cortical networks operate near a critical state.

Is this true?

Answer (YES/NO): NO